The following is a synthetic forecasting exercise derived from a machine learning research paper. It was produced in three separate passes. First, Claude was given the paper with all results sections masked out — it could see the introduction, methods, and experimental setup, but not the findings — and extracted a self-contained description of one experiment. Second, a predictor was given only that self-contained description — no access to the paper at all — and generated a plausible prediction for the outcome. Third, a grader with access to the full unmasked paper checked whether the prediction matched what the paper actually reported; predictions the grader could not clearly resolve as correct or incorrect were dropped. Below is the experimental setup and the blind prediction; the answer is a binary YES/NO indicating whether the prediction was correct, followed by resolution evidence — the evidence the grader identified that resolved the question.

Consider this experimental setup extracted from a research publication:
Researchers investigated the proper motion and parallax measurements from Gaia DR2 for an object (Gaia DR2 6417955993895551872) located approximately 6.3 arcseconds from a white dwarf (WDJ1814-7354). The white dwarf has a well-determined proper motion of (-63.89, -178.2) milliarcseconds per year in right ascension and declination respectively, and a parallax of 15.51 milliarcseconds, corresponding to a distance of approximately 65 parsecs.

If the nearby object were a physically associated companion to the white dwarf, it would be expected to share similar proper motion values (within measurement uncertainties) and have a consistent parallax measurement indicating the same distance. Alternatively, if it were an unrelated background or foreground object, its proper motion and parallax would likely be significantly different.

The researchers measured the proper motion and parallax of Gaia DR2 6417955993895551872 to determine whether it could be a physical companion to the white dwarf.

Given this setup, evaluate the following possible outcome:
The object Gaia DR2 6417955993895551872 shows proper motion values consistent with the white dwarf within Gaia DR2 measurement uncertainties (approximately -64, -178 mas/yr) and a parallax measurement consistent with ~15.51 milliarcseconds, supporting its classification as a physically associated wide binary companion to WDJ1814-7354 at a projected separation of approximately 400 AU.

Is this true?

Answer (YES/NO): NO